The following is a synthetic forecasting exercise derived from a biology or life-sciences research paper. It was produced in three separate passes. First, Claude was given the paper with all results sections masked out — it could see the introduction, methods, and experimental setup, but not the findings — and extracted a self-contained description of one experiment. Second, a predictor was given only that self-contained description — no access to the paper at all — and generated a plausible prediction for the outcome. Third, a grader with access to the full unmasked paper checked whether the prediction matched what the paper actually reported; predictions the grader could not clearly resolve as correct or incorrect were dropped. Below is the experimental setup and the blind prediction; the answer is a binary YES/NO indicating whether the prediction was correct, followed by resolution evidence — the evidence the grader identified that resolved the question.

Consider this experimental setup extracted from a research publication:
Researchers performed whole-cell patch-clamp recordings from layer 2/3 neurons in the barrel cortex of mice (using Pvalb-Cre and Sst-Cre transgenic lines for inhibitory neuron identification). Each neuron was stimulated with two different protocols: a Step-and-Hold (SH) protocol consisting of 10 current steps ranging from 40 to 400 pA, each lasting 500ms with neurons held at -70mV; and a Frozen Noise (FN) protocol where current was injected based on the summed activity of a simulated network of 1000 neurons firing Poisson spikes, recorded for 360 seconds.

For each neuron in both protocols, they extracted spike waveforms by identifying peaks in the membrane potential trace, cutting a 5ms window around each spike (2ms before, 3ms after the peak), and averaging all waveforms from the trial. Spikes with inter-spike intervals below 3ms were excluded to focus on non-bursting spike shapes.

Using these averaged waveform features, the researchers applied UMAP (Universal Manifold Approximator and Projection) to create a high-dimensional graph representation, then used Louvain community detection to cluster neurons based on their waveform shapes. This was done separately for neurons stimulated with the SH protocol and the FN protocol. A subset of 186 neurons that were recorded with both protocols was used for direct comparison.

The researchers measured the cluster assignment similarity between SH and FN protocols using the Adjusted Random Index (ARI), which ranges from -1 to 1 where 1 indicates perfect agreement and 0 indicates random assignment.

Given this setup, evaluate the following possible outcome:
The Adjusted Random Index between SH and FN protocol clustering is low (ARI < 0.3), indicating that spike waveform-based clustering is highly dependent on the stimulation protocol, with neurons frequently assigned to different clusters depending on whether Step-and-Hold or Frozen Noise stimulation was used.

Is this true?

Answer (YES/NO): YES